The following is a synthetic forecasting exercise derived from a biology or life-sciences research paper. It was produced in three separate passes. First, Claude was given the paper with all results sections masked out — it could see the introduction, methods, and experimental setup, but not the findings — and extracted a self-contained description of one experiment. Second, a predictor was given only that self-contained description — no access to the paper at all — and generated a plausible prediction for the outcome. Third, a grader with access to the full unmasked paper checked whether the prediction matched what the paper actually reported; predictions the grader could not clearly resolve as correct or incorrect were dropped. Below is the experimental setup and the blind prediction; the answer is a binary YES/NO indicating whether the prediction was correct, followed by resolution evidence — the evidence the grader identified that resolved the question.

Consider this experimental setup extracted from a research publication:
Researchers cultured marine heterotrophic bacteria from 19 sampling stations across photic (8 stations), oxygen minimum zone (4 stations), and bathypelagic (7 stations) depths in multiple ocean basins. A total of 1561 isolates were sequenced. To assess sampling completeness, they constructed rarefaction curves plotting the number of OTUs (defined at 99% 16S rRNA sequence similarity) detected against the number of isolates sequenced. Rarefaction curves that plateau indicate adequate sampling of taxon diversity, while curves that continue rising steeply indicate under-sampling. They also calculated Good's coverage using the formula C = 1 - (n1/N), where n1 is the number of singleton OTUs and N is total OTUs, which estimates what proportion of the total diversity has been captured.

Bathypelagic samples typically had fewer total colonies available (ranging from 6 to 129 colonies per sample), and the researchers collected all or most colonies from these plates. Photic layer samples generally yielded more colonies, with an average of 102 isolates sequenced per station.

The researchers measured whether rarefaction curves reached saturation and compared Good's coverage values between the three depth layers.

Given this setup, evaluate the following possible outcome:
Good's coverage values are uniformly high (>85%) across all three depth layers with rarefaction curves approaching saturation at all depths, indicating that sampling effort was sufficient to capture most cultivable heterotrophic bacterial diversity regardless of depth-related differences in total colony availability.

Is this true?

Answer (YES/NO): NO